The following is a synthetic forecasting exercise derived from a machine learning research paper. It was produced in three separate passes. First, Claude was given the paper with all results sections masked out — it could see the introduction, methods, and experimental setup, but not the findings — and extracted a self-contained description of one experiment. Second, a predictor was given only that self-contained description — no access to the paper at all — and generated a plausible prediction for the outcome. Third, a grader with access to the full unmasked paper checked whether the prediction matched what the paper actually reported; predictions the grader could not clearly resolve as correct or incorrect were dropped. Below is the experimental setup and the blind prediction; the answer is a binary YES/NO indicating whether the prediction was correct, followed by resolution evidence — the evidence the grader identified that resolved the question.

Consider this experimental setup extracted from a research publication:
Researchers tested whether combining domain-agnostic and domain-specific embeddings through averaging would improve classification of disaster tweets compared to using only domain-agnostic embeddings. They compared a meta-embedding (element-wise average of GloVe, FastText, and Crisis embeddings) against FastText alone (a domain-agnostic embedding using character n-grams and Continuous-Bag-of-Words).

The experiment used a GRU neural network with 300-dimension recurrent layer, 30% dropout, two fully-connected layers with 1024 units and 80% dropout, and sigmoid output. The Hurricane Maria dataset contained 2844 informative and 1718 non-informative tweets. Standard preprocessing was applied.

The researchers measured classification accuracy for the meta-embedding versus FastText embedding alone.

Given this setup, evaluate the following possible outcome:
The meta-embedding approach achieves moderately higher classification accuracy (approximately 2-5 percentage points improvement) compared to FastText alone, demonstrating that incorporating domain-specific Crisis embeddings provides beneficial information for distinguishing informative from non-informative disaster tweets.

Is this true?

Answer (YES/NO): NO